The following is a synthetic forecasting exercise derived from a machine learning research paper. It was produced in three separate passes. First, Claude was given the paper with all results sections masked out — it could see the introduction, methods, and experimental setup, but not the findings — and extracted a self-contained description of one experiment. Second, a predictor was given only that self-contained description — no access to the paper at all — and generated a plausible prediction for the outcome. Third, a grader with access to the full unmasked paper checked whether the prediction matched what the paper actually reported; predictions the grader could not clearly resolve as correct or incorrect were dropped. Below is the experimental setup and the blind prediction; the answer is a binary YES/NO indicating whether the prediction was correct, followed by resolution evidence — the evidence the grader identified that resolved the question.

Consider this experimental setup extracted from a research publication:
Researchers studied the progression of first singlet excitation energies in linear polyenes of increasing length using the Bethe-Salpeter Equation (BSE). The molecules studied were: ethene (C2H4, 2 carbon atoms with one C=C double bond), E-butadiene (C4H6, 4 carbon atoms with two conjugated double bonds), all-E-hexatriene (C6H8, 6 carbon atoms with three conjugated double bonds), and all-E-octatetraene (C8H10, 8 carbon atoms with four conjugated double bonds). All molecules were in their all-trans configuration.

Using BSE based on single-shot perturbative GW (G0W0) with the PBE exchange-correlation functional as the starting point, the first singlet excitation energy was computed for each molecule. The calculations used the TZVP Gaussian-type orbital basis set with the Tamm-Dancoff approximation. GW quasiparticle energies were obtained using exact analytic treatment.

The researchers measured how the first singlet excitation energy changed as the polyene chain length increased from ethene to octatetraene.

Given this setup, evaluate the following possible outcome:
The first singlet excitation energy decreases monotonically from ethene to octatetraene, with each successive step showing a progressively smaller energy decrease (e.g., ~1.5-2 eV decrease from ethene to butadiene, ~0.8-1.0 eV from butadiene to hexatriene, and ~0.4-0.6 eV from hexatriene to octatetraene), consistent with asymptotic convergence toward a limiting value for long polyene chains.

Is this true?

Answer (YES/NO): NO